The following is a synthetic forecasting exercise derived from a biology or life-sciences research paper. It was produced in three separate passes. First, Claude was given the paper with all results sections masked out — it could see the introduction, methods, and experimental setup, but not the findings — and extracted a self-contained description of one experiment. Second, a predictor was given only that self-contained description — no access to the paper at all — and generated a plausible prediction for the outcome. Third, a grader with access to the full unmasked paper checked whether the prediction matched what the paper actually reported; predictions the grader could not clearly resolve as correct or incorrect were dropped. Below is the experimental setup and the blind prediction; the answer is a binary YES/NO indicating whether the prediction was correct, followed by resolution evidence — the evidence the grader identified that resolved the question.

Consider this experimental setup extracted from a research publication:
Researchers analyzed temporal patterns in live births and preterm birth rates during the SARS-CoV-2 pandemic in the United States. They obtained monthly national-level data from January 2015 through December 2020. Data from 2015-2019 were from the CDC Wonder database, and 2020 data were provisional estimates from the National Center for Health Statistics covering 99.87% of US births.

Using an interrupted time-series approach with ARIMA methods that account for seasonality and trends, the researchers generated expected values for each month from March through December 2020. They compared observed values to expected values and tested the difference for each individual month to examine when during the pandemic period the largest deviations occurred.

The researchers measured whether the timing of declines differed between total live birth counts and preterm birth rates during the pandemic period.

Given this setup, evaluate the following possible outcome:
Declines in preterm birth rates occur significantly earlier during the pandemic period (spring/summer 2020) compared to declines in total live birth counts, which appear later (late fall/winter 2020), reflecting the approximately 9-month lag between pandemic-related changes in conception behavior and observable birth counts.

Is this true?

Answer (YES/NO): YES